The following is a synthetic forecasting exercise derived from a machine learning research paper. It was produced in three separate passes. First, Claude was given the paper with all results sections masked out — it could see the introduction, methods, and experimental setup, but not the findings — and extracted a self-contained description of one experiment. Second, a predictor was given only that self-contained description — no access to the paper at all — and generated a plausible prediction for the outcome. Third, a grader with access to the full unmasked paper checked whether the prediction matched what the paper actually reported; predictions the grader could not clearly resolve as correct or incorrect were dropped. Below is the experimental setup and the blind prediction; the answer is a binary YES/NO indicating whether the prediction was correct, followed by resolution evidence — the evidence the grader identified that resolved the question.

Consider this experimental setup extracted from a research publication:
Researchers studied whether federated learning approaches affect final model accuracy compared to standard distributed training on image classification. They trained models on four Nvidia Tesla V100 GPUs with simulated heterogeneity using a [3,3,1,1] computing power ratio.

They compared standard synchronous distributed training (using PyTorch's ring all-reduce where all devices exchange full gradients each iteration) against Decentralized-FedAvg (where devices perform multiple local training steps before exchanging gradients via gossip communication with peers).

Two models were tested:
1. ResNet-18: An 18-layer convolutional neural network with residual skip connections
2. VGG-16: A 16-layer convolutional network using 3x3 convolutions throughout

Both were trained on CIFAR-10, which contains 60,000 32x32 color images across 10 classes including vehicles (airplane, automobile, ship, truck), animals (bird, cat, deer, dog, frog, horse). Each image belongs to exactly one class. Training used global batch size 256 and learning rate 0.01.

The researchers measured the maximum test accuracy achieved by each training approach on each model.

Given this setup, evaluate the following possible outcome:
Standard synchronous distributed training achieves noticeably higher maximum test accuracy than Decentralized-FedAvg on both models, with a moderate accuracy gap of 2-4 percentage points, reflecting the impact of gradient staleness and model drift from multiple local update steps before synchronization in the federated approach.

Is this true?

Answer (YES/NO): NO